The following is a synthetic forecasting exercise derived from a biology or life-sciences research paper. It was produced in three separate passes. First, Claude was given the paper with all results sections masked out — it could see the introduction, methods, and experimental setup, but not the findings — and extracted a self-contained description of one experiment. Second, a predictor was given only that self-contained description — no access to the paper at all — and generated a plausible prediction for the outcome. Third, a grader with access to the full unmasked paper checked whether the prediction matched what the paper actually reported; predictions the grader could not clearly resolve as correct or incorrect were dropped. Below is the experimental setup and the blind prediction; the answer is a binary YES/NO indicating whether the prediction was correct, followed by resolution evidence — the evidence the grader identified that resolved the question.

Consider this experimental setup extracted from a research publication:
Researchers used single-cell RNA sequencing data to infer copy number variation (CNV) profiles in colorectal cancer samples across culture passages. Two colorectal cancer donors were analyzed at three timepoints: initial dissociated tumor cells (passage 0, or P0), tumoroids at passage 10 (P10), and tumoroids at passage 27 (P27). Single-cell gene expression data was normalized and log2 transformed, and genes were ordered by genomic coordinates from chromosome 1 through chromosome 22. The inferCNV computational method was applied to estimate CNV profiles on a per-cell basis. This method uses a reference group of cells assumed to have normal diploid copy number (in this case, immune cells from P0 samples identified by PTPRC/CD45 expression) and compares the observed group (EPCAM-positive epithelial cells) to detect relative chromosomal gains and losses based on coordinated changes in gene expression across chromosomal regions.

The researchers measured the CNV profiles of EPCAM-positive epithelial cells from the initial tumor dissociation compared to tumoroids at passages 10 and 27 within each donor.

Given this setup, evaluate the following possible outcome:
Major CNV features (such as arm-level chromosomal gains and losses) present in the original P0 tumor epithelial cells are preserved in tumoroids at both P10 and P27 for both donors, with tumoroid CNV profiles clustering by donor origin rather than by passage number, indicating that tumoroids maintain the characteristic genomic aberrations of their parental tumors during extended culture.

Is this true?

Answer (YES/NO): YES